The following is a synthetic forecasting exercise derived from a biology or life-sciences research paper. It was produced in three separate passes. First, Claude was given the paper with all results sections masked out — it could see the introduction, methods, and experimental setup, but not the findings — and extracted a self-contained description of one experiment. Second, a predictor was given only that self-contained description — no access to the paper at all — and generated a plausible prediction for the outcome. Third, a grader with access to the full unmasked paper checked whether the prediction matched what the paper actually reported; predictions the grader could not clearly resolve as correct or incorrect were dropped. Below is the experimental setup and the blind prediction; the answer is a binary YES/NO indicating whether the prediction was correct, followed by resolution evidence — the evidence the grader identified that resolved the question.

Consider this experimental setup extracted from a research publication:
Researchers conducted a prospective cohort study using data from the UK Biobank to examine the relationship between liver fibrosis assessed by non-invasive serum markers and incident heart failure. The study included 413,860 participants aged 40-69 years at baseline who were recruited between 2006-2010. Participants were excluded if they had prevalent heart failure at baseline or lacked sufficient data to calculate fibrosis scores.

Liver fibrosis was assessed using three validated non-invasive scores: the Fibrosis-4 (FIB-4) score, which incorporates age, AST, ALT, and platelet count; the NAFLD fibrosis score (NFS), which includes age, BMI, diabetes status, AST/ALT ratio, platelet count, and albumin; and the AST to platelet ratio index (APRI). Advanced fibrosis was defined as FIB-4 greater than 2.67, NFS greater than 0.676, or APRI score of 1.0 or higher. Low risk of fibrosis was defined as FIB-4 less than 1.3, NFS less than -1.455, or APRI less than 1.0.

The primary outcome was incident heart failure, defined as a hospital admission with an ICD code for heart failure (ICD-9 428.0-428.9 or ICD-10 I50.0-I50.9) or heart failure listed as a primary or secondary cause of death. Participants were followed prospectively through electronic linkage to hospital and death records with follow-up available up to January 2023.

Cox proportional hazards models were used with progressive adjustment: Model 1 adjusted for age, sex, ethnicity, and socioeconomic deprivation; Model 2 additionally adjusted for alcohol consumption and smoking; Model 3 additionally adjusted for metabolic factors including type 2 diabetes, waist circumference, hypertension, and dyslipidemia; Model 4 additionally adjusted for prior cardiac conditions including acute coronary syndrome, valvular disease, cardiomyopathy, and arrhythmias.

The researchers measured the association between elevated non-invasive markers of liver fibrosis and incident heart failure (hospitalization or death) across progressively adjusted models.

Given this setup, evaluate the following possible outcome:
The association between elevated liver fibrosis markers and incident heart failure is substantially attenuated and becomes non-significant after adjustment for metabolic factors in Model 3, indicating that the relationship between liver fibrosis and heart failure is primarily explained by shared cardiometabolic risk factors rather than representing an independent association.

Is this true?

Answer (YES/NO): NO